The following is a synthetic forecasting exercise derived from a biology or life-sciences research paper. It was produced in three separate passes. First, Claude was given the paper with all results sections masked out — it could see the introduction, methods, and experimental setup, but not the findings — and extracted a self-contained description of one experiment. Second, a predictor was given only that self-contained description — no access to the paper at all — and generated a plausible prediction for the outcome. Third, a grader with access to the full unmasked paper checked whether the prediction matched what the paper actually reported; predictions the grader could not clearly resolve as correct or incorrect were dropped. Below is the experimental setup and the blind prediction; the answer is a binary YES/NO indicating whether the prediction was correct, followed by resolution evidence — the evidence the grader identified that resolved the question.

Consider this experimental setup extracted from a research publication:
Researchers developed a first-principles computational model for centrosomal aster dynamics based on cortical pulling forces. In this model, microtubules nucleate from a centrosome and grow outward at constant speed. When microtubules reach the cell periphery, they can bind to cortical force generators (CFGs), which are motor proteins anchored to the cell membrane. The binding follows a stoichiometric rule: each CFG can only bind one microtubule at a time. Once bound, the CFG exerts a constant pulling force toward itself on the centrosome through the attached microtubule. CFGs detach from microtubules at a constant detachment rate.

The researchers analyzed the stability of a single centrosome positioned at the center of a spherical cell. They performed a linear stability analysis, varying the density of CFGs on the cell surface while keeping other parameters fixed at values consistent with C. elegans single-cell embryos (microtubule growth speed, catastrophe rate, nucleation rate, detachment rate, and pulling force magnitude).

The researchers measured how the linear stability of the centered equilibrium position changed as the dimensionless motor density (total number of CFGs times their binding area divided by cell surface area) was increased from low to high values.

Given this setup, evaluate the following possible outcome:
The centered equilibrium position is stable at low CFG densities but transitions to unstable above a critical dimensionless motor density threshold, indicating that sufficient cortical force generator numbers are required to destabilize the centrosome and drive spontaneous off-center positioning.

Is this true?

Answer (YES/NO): YES